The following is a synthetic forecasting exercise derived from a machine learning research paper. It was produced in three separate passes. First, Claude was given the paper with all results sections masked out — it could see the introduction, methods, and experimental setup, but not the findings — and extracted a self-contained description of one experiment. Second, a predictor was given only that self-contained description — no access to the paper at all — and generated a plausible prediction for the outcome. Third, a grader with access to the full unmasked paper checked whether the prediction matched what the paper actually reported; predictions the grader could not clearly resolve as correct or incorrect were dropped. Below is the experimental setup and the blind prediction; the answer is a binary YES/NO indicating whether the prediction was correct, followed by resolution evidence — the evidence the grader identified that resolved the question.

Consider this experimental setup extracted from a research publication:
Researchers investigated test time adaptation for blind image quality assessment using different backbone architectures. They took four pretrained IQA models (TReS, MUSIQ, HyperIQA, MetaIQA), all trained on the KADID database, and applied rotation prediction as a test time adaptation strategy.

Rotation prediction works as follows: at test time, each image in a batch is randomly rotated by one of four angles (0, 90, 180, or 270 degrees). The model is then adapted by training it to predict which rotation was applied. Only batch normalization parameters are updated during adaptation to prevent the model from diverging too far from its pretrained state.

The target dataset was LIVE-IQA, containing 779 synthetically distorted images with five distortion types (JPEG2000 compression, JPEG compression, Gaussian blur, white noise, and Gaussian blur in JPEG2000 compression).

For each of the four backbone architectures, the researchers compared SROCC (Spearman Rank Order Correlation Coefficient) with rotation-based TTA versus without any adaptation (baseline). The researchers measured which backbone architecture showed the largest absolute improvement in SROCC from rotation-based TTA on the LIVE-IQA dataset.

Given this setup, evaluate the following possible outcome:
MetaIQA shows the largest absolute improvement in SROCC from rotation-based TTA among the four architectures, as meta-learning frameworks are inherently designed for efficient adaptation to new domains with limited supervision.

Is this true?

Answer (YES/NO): NO